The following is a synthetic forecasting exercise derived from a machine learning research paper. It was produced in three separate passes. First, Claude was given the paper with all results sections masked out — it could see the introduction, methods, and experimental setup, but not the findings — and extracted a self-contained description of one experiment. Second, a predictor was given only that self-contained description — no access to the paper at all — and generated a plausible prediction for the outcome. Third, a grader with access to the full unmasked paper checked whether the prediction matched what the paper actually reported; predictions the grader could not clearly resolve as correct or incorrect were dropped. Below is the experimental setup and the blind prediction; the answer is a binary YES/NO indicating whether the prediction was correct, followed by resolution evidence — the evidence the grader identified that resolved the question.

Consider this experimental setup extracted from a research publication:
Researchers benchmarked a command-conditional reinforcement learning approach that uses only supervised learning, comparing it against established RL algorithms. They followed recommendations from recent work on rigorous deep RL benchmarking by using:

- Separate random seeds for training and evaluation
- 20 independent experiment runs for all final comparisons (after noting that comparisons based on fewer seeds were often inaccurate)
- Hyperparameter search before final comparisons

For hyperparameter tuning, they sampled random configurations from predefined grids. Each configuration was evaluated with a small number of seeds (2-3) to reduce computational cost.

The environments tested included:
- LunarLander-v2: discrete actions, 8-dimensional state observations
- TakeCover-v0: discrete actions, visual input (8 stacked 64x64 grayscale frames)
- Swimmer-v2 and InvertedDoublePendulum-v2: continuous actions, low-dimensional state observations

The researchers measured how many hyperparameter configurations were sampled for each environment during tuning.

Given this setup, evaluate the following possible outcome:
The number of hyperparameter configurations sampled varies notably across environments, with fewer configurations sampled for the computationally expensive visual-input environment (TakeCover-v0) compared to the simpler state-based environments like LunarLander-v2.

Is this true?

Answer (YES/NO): YES